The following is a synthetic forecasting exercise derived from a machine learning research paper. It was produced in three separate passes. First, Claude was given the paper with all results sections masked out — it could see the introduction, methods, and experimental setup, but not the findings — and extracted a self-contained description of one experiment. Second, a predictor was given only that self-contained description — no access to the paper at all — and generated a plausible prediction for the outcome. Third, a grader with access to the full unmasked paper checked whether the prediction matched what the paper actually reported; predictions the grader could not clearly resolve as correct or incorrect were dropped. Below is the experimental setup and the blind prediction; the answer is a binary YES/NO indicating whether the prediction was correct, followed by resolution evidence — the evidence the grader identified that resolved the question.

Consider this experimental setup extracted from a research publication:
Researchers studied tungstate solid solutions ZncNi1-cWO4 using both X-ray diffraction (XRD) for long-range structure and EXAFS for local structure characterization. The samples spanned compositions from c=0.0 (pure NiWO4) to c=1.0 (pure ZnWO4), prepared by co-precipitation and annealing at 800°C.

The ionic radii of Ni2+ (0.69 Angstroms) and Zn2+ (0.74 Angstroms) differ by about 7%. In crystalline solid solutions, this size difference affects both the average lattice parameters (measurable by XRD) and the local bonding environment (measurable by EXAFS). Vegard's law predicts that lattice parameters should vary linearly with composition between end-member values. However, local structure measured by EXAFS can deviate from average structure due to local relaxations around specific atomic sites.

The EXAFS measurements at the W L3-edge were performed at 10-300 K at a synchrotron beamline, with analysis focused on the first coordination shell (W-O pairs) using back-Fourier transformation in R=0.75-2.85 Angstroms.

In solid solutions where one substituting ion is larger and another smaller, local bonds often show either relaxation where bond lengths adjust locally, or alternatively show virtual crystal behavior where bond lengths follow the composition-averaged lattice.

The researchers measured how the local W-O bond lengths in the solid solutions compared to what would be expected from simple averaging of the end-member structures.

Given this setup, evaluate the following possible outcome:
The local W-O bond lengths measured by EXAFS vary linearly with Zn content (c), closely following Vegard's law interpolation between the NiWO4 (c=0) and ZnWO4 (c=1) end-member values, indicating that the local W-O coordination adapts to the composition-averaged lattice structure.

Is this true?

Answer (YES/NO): NO